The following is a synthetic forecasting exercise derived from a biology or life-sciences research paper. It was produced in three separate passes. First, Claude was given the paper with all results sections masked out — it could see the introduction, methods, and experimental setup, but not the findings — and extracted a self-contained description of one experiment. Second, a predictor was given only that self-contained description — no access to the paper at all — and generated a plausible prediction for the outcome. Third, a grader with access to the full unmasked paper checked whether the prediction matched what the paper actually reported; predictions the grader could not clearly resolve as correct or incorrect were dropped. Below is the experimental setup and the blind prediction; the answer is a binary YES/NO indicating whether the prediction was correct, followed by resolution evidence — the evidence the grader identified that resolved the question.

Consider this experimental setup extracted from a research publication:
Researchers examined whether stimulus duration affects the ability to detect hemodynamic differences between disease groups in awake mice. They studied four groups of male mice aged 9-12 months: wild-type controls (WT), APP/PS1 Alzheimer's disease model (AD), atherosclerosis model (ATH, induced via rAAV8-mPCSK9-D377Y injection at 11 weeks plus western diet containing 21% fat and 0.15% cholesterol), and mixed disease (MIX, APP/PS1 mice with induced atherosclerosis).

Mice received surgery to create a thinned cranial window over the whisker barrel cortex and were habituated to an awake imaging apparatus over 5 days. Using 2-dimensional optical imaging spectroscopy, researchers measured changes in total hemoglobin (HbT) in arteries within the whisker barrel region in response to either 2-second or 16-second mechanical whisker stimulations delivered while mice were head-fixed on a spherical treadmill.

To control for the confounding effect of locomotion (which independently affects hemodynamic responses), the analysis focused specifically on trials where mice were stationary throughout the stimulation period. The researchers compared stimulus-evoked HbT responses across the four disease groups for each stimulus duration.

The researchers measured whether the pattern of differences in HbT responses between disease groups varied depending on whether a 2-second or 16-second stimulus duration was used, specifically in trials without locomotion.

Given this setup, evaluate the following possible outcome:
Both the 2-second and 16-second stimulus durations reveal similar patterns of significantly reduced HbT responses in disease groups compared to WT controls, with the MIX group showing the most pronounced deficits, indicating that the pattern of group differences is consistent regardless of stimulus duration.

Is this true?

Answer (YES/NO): NO